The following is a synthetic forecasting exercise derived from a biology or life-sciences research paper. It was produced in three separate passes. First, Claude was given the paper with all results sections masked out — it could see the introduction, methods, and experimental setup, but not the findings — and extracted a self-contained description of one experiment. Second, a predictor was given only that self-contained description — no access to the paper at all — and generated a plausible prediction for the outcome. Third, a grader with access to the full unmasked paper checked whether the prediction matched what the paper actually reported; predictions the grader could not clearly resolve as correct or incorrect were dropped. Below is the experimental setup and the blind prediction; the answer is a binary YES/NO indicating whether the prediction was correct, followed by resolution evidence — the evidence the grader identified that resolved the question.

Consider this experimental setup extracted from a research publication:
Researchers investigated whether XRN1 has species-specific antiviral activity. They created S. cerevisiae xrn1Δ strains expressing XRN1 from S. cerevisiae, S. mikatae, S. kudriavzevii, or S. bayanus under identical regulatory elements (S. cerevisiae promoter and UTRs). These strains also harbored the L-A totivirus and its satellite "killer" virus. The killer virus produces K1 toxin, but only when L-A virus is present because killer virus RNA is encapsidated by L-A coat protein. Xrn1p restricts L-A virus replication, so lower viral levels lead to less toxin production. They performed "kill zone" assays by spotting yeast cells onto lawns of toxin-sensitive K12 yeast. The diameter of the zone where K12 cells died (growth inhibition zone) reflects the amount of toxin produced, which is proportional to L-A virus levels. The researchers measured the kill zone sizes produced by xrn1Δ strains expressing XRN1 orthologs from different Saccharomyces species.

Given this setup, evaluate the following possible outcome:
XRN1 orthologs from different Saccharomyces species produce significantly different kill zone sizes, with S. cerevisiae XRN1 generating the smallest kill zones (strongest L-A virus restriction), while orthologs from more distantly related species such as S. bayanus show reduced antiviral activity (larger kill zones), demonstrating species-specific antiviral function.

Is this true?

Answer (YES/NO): YES